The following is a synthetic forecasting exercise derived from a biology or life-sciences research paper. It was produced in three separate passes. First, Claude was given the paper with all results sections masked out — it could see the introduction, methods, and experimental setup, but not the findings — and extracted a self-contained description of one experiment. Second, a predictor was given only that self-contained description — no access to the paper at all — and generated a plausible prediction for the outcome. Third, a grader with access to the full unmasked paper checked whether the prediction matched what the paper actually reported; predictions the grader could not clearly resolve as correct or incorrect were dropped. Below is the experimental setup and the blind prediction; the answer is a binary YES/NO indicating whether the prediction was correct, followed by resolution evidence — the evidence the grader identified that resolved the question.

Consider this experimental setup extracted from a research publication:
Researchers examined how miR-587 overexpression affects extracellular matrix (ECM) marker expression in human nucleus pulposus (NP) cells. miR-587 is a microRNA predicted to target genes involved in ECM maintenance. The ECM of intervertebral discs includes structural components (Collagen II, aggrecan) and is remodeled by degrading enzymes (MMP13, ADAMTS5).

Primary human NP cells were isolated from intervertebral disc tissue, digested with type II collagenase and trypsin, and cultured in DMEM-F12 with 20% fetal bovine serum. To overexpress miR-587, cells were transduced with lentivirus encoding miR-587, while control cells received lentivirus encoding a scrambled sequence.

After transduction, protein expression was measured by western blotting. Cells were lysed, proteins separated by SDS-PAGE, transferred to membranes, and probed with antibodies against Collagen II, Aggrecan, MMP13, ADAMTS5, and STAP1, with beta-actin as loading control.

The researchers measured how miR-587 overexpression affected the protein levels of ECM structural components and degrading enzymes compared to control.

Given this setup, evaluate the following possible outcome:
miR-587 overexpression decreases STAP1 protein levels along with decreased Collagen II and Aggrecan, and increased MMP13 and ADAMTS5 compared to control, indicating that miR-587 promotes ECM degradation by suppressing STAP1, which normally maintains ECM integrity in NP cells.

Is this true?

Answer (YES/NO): YES